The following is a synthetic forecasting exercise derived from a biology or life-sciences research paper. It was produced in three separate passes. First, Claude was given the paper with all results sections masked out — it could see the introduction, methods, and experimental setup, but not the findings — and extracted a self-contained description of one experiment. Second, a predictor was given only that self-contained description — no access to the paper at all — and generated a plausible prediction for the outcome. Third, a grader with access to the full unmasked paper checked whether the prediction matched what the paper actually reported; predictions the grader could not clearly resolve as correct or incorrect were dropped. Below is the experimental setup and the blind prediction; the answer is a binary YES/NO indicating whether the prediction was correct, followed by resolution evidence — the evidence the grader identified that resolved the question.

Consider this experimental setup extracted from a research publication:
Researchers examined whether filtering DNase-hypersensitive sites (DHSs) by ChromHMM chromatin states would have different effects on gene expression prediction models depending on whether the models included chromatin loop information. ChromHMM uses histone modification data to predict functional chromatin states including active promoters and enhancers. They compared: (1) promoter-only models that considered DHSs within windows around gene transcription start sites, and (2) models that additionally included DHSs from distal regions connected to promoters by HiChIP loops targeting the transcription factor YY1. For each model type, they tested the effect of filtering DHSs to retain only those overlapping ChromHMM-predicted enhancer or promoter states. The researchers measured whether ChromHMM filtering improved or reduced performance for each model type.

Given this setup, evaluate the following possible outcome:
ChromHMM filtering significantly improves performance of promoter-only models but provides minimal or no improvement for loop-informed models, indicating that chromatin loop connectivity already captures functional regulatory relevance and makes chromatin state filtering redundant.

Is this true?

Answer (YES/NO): NO